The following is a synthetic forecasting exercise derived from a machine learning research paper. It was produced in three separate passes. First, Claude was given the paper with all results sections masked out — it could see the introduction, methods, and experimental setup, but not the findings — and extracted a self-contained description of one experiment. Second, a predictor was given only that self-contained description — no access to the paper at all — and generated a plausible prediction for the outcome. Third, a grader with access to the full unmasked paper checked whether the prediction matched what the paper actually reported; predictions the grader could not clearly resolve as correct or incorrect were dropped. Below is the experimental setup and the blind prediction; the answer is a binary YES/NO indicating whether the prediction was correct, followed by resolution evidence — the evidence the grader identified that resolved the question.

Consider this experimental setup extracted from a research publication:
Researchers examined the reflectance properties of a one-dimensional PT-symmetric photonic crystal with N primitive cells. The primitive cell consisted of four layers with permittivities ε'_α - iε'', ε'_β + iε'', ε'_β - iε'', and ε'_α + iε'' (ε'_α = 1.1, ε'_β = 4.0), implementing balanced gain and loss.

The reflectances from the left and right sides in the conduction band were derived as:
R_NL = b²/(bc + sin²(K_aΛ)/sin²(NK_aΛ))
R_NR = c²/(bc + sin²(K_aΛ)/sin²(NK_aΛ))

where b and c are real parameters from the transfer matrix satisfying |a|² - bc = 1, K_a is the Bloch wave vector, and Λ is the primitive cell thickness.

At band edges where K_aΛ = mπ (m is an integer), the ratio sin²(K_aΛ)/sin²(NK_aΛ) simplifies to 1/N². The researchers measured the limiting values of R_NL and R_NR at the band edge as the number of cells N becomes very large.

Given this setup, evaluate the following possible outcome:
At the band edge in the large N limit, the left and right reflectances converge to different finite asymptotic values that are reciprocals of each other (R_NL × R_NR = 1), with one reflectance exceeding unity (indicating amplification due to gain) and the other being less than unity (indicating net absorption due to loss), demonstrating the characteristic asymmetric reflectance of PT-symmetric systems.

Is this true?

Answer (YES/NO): YES